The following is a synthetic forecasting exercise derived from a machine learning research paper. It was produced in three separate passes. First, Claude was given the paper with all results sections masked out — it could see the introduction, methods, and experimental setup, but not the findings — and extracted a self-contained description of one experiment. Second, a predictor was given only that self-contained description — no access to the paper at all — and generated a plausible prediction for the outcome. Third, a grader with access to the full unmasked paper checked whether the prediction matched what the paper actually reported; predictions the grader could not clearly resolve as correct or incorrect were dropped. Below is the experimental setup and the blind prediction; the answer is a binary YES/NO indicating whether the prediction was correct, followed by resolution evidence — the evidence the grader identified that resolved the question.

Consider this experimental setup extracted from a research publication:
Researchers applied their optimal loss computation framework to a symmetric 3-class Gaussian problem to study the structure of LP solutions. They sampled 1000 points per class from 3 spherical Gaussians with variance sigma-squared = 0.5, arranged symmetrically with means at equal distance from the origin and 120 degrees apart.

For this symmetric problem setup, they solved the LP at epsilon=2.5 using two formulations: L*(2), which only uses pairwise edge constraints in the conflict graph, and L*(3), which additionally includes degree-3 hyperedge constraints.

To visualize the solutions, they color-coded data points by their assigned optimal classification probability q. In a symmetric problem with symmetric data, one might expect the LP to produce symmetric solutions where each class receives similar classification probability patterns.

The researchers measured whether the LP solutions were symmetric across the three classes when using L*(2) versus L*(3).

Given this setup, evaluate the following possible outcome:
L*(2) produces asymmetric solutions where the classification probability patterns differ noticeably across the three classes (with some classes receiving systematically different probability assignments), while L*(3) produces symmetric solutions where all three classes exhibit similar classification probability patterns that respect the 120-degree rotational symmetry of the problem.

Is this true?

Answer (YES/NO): YES